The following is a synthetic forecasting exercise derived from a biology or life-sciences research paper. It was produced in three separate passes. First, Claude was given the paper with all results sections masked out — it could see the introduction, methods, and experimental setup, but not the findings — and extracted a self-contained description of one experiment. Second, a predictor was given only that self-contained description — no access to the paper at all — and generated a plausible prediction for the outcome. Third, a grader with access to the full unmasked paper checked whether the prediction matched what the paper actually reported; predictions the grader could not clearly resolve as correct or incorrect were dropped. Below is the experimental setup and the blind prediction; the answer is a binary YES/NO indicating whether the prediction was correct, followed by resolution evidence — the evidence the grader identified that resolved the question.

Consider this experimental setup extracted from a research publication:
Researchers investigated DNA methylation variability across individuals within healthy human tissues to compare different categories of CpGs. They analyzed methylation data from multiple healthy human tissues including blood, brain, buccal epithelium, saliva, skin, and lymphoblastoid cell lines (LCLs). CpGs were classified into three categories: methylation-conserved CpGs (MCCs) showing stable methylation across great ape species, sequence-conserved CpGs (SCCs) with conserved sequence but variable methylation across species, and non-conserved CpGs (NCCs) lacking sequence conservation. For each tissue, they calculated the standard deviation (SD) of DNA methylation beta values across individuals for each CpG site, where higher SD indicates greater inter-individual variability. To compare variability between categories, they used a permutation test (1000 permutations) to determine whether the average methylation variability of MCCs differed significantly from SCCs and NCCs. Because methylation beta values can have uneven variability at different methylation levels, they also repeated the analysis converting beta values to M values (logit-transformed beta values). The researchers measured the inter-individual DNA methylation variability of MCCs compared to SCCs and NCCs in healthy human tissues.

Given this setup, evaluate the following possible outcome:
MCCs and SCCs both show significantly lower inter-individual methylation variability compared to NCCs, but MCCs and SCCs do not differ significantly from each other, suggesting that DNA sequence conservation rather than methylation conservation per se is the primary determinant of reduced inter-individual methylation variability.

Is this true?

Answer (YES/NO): NO